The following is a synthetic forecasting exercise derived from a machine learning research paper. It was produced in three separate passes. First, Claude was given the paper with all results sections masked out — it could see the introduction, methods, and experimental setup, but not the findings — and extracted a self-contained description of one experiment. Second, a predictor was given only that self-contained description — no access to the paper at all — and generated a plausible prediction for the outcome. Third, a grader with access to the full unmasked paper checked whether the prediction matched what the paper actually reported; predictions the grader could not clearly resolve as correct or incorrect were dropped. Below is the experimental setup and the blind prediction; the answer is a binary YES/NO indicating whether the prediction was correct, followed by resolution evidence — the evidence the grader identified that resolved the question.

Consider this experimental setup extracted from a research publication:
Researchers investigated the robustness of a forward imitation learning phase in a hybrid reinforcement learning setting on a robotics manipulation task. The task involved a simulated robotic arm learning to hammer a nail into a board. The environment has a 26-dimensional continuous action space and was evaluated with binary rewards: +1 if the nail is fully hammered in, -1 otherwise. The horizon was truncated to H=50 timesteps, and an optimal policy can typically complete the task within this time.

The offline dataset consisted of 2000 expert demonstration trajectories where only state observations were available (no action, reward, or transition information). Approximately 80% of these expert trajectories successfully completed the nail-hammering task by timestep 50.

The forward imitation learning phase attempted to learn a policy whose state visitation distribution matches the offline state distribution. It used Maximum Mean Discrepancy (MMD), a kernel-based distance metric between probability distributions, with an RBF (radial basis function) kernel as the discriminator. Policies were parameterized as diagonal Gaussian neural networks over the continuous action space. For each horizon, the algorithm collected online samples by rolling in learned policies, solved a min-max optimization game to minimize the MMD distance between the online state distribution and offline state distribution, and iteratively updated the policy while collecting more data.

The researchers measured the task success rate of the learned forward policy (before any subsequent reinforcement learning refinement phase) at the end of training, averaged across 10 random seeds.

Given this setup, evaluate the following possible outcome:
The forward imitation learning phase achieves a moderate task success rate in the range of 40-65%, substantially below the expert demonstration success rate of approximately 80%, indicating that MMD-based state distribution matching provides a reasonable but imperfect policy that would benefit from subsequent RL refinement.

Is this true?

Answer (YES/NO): NO